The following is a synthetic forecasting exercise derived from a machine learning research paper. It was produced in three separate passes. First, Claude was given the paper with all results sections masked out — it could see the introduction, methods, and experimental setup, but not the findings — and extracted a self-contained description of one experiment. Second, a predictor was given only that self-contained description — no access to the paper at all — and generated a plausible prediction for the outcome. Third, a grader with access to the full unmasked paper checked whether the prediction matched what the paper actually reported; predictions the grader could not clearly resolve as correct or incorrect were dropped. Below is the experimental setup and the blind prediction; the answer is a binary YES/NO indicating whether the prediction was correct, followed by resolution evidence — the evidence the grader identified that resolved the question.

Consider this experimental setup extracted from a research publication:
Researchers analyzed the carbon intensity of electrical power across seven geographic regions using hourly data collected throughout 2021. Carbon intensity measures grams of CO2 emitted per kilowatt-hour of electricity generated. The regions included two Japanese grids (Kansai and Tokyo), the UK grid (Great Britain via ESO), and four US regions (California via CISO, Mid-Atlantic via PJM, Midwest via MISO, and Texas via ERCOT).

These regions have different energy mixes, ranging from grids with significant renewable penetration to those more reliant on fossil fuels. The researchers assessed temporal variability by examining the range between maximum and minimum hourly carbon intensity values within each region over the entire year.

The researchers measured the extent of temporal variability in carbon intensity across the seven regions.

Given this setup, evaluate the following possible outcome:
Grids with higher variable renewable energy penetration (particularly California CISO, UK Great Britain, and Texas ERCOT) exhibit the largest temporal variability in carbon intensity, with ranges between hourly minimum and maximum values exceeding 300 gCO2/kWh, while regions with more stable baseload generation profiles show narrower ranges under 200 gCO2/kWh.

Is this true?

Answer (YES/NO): NO